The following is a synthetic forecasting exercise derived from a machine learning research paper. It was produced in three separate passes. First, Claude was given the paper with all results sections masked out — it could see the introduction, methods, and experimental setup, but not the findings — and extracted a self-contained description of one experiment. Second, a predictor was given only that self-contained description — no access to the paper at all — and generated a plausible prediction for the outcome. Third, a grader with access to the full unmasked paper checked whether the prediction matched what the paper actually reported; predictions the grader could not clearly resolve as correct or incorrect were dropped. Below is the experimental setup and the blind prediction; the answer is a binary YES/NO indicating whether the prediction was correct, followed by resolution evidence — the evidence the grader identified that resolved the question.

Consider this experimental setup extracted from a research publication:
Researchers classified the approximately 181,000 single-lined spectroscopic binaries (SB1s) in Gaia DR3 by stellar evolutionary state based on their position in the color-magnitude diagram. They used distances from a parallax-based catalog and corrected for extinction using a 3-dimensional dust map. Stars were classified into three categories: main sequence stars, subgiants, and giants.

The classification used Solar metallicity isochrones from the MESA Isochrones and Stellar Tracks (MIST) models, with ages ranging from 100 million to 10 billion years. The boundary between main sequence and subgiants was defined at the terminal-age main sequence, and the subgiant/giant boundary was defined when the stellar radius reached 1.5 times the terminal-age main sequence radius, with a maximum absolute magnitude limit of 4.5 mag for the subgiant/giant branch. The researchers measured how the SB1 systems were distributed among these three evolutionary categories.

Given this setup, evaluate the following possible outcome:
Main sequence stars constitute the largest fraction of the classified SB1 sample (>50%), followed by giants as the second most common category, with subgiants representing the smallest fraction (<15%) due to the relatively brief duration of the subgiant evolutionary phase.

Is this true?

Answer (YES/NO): NO